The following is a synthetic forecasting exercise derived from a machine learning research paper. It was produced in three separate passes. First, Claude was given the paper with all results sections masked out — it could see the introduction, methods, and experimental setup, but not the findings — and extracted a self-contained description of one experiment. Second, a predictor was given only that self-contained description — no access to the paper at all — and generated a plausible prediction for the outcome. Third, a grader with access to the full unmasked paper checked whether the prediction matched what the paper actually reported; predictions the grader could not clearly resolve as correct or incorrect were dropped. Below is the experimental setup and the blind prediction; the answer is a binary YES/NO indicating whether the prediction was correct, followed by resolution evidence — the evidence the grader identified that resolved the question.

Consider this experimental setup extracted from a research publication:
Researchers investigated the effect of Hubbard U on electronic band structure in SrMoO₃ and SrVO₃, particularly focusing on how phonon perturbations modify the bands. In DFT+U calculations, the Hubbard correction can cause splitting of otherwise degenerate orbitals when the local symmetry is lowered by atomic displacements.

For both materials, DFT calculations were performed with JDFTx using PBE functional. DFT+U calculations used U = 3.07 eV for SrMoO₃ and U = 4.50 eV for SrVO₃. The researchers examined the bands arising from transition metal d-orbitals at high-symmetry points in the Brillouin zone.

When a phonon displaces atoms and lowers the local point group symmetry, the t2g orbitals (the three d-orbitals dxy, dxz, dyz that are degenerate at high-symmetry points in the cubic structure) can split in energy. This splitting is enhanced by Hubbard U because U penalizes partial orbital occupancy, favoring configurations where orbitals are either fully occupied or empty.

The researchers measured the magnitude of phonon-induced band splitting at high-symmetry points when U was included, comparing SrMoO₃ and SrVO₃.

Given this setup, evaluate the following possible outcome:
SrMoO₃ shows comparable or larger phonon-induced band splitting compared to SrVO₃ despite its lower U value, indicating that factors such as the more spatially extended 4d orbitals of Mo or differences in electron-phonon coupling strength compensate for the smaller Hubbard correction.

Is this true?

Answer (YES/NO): NO